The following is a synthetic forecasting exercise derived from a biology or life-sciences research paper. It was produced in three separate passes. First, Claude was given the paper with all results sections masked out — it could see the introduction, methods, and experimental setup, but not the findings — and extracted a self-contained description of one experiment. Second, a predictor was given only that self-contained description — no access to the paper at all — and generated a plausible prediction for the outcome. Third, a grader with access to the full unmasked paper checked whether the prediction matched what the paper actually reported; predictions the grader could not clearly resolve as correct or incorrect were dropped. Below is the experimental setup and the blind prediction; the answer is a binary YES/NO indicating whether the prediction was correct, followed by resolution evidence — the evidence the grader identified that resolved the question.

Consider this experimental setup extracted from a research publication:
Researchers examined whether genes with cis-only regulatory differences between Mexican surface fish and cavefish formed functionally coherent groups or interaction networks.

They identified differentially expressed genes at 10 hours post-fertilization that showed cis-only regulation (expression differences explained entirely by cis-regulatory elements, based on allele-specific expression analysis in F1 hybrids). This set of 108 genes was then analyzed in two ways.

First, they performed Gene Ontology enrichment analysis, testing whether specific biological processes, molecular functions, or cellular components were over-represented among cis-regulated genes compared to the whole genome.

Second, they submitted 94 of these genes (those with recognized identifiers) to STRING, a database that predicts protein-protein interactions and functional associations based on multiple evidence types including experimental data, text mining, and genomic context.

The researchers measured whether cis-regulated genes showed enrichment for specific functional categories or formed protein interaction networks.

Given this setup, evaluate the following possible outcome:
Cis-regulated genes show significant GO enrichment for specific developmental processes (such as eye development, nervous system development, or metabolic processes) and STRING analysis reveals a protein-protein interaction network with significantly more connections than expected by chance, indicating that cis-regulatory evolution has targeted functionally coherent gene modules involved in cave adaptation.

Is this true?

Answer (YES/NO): NO